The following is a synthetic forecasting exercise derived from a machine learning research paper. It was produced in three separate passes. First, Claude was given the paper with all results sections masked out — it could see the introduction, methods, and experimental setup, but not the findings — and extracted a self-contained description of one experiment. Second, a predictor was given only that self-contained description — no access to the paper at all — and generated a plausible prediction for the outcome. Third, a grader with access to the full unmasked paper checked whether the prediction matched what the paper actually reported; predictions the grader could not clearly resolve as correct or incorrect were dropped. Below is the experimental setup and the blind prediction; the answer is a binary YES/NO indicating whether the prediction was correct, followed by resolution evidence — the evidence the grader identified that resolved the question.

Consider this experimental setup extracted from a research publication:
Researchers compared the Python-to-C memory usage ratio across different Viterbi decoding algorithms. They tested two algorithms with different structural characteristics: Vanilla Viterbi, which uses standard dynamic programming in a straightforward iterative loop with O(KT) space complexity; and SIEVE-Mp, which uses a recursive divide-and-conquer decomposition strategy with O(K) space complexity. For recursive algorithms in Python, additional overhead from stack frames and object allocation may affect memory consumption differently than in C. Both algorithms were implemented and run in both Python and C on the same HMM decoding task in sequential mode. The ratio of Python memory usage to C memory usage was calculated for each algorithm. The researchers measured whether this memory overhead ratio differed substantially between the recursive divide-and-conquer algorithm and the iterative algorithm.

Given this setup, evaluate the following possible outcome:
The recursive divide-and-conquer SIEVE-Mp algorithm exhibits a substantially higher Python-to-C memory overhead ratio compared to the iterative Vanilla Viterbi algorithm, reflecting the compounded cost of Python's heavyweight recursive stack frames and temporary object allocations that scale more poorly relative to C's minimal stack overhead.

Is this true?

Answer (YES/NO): YES